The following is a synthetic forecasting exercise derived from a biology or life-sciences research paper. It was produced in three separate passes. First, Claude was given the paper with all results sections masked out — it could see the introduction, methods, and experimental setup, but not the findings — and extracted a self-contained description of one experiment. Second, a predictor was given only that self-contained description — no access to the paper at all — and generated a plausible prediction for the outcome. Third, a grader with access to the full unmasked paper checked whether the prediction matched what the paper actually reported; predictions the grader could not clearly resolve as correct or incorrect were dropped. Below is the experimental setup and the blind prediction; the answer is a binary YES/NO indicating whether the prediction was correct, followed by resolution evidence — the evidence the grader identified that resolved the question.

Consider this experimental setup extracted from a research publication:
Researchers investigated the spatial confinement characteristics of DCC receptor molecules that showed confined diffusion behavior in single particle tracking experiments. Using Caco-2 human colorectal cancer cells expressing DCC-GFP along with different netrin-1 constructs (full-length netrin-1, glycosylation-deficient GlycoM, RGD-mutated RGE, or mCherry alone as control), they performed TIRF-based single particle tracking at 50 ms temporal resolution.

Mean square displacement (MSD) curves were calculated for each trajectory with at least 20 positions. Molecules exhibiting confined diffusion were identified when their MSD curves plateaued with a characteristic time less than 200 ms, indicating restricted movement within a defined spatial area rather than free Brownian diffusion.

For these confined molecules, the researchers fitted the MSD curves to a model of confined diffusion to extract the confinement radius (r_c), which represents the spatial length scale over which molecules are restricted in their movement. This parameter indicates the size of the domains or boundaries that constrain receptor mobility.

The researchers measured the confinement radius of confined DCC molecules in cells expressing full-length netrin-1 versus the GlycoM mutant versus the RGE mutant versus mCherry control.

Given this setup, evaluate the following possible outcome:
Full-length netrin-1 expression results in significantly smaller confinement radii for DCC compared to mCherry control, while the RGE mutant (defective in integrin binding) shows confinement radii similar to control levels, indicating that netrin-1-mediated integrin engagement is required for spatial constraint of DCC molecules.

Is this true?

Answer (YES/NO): NO